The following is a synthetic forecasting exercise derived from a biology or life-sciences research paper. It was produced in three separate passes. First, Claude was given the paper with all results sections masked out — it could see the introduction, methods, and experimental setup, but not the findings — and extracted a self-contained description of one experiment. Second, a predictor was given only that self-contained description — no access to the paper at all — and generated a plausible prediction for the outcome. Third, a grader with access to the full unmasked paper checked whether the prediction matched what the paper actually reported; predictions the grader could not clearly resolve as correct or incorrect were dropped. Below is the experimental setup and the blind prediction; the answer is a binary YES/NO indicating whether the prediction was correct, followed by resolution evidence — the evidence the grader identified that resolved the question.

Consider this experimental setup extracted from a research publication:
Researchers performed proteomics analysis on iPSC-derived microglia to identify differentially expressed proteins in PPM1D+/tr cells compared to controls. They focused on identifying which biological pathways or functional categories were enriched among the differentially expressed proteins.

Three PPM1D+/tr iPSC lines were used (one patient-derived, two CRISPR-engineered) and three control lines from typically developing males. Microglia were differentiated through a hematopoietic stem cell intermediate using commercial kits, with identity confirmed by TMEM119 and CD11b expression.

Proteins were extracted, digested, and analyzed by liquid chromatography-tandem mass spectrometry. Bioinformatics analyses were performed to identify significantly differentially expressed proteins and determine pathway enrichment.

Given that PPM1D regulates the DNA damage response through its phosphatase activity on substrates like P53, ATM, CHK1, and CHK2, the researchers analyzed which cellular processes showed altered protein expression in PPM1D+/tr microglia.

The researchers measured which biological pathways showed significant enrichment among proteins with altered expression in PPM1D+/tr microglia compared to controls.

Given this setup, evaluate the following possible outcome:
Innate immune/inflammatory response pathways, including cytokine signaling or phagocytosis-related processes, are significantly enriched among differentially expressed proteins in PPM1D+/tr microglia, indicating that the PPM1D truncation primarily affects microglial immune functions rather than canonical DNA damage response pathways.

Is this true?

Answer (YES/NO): NO